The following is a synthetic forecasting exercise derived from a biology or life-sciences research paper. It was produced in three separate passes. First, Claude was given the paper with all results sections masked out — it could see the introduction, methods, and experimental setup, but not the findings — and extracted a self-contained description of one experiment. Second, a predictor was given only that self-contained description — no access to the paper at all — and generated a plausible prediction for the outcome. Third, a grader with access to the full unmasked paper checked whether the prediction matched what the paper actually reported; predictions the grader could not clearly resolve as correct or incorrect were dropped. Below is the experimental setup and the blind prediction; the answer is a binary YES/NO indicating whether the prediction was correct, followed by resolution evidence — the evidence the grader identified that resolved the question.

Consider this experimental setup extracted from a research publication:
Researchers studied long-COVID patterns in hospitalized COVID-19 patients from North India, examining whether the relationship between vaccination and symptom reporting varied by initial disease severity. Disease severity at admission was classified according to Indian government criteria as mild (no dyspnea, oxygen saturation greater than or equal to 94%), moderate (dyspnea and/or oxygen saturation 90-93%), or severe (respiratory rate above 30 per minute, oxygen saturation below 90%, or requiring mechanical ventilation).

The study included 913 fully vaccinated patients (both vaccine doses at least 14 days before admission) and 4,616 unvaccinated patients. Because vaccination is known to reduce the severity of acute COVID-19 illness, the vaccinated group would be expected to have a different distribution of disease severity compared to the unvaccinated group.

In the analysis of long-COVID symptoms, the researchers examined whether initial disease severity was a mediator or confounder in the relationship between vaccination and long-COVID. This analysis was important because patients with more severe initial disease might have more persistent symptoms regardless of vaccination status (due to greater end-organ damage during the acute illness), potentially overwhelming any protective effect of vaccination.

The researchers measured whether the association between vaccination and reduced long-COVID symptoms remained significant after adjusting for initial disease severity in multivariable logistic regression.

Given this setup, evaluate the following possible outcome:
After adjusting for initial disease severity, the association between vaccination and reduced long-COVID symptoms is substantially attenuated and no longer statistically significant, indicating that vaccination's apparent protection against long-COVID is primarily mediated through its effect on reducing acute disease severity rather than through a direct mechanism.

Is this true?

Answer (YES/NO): NO